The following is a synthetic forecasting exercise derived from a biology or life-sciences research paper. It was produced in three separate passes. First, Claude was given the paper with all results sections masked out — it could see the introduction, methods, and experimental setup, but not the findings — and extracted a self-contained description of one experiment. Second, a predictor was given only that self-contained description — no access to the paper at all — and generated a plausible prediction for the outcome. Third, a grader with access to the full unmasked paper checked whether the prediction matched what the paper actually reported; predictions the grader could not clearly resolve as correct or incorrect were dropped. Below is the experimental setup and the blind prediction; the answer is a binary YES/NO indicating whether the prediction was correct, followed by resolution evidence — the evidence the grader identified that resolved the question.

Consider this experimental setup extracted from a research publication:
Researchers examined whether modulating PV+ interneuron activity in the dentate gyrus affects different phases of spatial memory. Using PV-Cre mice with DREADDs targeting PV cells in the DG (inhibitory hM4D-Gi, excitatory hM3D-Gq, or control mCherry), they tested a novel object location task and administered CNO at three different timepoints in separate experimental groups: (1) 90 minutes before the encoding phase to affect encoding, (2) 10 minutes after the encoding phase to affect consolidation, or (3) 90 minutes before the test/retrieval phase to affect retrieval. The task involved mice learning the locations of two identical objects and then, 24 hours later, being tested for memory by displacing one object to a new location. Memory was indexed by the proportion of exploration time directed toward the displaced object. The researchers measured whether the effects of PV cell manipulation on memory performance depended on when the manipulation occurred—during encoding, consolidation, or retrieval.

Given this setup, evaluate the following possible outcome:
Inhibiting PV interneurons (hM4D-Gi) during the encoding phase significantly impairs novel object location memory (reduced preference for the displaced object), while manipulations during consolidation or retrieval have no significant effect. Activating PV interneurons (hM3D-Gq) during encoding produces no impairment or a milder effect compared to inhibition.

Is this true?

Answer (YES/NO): NO